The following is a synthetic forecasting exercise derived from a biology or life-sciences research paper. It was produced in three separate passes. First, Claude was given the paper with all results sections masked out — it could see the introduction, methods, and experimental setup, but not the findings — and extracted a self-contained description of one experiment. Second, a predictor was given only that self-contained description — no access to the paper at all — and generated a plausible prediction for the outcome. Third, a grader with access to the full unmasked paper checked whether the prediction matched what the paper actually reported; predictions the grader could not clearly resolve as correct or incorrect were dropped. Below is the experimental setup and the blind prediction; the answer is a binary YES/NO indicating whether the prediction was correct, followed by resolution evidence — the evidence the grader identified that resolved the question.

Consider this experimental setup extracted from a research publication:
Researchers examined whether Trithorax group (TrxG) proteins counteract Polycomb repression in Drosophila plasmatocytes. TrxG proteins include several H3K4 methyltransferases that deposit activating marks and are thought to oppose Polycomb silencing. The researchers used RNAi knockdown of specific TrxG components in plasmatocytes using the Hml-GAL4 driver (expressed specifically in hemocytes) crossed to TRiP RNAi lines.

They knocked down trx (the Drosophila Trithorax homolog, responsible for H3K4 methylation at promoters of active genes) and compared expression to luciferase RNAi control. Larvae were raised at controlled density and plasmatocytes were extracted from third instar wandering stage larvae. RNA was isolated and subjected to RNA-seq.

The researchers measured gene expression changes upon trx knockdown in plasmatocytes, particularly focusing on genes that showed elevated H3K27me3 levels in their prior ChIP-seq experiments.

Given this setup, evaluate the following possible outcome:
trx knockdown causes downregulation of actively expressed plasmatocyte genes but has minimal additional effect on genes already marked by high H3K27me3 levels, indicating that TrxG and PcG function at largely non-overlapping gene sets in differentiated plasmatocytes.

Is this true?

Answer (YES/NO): NO